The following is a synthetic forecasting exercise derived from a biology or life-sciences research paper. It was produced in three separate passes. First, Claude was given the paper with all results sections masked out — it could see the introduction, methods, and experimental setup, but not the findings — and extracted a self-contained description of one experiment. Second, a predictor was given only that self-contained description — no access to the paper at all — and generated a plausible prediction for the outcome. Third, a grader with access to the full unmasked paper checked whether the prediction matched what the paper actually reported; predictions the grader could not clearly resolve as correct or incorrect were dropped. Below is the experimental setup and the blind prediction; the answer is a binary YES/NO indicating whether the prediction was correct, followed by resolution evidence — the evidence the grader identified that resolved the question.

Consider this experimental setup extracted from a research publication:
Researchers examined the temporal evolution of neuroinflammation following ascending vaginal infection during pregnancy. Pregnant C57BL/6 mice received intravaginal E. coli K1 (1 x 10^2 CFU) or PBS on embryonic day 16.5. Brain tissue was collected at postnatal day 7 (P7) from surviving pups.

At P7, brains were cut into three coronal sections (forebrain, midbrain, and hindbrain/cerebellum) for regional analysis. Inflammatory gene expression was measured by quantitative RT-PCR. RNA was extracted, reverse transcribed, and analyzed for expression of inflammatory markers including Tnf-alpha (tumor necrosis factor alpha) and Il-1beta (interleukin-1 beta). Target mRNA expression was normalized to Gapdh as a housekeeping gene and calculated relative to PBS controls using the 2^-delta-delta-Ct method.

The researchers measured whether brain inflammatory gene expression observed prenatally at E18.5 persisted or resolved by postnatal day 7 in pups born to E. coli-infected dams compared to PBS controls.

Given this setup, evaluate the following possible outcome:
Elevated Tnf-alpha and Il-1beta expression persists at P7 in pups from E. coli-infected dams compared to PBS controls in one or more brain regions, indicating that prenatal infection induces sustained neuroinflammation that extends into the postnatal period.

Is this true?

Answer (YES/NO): NO